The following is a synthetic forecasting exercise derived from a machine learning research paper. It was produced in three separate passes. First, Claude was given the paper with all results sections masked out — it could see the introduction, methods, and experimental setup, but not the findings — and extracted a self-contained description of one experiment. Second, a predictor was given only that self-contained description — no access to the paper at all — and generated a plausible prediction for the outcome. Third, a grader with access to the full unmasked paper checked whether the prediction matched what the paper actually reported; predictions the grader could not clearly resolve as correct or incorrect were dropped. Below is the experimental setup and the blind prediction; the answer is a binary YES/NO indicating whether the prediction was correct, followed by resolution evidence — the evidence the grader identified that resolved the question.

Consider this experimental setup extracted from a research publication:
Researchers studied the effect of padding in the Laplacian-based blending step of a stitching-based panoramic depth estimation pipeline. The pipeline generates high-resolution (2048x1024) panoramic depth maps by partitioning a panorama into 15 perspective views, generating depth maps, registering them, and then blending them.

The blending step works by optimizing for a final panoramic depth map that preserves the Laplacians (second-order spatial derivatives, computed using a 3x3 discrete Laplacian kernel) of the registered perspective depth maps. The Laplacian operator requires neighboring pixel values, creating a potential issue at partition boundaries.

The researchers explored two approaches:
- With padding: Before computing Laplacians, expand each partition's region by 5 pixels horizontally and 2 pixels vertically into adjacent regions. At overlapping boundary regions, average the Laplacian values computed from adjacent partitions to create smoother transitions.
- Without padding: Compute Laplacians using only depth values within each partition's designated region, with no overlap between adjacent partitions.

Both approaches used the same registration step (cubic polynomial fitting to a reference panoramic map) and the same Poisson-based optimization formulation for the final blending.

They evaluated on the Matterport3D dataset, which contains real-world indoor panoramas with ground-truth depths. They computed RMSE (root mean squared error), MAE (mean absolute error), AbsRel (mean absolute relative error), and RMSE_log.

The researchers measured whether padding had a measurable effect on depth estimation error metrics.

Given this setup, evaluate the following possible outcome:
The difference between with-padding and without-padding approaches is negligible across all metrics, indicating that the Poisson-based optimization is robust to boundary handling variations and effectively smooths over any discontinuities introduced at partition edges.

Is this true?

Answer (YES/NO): NO